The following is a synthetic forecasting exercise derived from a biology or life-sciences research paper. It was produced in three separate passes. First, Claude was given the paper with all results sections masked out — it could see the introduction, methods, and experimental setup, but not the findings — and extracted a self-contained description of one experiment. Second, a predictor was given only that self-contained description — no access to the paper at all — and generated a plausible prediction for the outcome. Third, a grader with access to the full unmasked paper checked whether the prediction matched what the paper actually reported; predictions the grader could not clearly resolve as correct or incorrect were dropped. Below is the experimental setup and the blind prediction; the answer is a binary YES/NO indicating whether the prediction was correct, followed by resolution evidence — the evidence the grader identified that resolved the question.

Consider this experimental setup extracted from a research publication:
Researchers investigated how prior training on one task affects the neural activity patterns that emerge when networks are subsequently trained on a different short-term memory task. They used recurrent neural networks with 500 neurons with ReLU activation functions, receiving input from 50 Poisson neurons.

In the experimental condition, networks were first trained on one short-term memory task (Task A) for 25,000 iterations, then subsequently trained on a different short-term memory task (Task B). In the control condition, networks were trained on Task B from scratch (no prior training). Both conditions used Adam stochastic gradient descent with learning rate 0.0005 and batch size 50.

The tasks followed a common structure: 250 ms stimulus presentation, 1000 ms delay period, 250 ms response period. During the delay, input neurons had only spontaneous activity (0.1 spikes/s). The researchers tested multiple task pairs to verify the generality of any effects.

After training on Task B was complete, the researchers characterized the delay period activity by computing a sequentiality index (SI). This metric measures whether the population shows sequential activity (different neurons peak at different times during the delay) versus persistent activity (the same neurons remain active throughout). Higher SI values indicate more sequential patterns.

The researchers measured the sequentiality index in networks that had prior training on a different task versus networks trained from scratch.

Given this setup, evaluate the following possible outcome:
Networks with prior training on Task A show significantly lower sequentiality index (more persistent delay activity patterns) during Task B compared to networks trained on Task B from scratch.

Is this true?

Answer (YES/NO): NO